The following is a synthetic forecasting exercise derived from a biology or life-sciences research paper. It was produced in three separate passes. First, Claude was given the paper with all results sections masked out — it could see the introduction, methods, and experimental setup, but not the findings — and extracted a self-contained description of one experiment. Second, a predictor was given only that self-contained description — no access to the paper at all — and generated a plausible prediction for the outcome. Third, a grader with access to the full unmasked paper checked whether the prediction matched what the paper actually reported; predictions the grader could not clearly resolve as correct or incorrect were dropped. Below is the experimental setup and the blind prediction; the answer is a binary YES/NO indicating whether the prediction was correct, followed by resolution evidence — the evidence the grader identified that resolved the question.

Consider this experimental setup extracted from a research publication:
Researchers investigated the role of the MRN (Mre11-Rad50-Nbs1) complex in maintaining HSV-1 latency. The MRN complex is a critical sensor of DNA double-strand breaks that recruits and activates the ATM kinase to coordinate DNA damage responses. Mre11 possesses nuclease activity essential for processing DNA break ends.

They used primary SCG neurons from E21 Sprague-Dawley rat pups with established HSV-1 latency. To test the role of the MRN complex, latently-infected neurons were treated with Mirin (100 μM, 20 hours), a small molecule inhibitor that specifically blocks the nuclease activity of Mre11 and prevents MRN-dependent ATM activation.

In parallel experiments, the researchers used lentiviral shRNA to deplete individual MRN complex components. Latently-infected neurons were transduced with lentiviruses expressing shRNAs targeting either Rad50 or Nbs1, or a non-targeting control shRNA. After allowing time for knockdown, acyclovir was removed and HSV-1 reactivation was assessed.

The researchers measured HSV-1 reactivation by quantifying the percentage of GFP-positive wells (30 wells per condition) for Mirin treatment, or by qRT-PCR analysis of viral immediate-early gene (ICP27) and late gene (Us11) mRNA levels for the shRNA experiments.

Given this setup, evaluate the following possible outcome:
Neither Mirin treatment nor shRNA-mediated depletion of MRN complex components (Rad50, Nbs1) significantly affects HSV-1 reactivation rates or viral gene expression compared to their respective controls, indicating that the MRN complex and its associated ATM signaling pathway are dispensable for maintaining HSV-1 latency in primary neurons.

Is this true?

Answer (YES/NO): NO